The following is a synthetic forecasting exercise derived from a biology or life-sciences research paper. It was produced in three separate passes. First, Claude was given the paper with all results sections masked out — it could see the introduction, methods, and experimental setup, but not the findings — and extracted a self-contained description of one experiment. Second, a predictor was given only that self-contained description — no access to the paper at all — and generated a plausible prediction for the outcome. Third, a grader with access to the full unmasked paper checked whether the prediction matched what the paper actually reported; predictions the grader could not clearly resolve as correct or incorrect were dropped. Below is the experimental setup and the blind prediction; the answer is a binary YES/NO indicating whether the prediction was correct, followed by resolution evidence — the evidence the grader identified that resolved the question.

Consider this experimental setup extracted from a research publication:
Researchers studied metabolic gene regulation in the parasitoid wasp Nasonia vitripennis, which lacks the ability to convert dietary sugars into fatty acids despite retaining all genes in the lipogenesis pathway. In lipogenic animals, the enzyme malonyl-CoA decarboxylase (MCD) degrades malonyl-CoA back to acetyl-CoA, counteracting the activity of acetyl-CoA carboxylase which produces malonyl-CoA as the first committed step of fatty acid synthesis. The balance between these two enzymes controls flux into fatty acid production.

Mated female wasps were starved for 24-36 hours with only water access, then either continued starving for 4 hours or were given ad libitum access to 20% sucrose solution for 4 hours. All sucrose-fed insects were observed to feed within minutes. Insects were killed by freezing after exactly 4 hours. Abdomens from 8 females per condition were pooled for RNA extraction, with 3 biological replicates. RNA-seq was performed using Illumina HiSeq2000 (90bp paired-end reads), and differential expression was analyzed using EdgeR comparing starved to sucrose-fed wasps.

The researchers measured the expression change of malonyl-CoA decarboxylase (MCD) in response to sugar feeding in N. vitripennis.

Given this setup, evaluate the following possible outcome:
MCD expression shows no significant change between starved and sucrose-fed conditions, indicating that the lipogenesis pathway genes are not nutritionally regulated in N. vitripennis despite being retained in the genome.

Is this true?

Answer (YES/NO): NO